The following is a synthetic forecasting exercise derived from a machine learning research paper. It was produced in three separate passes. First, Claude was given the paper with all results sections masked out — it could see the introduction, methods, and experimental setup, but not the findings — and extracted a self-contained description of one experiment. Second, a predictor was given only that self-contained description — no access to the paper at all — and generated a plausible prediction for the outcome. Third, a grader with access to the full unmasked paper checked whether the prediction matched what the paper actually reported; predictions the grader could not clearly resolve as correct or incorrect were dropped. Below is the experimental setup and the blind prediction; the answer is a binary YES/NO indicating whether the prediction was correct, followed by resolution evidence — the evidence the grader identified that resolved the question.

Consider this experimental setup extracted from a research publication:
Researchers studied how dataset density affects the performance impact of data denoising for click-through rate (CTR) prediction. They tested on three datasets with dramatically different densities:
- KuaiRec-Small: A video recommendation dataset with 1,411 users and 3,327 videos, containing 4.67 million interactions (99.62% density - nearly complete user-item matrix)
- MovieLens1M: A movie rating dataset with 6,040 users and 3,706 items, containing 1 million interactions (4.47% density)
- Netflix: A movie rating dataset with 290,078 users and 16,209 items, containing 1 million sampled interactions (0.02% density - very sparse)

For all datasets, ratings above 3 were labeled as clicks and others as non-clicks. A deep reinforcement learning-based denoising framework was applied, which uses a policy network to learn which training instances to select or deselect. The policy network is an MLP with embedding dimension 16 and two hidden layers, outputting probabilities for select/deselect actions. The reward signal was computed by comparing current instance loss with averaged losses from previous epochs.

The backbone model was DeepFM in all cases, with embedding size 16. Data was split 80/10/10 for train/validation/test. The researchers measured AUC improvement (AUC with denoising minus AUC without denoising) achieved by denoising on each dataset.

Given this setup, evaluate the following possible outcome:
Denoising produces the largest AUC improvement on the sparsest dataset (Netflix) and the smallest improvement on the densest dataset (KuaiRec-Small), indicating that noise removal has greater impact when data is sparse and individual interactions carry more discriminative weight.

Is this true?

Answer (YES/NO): YES